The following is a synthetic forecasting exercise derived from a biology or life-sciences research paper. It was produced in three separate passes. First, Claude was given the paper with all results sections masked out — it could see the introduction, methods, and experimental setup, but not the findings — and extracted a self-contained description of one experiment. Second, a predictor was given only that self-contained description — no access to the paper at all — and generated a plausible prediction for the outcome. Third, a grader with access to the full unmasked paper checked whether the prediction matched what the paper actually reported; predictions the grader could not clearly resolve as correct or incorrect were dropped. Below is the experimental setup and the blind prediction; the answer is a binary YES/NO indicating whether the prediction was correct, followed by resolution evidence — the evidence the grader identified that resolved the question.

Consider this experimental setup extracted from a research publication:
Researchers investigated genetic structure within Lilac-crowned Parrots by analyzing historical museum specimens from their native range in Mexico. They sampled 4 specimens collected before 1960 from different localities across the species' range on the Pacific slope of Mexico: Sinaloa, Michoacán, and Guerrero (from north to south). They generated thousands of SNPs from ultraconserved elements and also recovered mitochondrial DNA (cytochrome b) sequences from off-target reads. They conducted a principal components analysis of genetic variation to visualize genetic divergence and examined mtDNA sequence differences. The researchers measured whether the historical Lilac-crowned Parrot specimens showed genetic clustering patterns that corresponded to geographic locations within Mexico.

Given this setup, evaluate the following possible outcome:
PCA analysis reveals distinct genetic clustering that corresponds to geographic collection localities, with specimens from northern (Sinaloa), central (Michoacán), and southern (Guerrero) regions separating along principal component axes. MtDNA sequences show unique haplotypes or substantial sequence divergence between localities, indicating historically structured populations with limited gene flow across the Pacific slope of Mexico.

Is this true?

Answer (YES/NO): NO